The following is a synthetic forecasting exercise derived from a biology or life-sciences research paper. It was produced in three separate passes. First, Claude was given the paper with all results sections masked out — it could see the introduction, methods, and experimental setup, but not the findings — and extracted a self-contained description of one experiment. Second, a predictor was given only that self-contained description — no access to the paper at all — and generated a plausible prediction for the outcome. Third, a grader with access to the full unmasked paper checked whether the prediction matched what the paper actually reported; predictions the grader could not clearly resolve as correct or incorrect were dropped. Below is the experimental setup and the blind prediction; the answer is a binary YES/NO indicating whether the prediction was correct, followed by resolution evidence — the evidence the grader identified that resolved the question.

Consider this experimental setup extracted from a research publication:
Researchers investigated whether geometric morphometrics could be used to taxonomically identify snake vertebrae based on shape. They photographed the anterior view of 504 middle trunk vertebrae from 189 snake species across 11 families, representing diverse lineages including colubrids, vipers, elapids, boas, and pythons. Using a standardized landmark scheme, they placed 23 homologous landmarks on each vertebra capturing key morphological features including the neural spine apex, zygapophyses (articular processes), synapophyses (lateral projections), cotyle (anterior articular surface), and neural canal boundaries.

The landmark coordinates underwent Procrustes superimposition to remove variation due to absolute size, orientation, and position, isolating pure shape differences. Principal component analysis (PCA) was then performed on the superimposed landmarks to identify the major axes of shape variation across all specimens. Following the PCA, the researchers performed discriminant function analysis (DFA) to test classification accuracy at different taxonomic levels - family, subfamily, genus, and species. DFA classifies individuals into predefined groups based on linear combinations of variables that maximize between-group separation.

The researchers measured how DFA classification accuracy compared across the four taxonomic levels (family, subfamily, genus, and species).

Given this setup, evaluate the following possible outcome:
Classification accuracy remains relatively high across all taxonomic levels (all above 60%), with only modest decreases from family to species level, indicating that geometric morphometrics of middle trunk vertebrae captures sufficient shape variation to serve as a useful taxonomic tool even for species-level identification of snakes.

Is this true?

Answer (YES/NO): NO